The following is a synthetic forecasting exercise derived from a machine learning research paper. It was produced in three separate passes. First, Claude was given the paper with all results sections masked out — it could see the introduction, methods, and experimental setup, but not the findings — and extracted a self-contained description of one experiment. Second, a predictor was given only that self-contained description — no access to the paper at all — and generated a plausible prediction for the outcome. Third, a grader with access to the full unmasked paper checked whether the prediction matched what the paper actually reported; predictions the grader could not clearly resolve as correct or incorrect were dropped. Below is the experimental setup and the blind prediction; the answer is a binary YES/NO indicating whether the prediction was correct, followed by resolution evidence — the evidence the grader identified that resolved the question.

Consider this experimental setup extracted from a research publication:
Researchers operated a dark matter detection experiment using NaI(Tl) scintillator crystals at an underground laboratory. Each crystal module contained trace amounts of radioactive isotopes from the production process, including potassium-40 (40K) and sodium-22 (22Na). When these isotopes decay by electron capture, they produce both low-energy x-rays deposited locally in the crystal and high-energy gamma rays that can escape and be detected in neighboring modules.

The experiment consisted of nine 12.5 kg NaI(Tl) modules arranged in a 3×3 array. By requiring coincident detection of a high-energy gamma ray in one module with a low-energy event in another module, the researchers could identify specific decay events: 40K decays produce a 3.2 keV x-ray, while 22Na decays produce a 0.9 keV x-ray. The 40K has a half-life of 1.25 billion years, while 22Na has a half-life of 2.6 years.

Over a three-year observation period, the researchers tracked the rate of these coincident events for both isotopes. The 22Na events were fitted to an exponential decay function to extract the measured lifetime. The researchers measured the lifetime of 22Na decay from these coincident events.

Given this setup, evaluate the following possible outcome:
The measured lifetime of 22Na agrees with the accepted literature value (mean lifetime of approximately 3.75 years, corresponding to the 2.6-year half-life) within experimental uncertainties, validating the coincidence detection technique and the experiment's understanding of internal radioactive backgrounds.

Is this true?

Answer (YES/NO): YES